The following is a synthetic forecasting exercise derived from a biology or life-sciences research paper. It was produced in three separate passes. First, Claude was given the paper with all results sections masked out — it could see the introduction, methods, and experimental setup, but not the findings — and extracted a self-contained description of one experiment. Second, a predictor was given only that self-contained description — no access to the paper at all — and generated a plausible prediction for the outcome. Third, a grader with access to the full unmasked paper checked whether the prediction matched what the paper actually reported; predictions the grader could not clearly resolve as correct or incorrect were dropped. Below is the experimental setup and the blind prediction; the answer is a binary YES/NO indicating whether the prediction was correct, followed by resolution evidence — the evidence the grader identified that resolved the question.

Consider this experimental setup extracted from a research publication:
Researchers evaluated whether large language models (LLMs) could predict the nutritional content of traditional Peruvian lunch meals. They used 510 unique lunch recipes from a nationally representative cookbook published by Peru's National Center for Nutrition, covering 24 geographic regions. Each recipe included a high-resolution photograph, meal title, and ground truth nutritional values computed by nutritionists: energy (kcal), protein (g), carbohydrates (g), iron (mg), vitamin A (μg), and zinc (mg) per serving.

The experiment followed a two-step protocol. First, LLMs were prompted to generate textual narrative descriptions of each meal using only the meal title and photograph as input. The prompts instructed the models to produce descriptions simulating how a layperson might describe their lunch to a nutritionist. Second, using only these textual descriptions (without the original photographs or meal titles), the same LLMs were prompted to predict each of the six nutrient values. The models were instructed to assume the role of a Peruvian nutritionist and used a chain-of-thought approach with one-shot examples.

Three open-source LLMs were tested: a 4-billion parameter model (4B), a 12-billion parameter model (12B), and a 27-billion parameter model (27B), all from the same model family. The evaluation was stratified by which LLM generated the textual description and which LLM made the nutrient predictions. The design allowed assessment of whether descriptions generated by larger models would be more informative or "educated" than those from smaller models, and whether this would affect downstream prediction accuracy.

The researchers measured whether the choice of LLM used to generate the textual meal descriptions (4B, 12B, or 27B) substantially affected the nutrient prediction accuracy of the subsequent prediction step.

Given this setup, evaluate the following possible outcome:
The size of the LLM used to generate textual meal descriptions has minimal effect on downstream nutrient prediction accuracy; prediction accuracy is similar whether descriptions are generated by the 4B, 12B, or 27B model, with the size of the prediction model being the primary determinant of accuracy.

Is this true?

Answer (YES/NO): YES